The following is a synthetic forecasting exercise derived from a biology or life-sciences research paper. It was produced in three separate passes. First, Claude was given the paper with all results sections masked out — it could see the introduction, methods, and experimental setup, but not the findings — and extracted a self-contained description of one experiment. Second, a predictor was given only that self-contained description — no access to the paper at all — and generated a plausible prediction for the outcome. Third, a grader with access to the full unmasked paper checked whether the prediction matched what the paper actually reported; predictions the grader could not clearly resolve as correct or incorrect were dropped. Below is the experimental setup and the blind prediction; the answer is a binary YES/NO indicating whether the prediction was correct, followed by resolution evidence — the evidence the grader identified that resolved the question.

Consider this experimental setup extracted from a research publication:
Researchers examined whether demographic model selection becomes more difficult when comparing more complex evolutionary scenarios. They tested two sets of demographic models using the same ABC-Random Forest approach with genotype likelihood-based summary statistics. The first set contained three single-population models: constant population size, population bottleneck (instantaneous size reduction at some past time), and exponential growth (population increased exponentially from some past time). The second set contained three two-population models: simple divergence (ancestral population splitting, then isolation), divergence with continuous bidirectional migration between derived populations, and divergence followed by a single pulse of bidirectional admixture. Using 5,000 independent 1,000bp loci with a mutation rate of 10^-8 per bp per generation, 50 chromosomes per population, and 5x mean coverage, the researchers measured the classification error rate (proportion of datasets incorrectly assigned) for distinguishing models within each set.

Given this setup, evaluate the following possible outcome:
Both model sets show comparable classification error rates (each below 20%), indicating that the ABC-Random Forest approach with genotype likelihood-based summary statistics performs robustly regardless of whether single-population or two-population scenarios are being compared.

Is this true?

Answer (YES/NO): NO